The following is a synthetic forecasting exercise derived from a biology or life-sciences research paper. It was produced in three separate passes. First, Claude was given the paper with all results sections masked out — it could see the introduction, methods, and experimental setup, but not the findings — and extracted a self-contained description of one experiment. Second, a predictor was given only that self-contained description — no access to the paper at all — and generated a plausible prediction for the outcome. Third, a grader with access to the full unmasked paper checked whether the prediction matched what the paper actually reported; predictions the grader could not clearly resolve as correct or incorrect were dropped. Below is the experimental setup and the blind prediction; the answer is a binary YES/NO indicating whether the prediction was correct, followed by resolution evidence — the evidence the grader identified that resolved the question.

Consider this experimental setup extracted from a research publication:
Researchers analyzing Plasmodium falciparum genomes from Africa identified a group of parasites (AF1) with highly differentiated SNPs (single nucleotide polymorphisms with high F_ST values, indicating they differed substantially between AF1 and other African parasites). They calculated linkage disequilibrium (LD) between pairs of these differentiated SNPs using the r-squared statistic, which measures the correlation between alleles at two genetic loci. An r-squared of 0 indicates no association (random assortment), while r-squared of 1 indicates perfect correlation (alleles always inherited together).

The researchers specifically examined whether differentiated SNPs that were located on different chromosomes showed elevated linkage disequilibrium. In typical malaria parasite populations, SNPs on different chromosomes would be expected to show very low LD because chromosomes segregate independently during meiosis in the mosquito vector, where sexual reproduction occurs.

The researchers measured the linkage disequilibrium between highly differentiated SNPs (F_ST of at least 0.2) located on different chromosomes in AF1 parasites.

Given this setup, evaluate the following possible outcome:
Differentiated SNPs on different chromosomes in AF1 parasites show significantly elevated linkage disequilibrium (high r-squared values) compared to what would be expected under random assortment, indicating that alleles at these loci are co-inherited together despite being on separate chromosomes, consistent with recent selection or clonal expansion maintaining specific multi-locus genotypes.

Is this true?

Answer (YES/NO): YES